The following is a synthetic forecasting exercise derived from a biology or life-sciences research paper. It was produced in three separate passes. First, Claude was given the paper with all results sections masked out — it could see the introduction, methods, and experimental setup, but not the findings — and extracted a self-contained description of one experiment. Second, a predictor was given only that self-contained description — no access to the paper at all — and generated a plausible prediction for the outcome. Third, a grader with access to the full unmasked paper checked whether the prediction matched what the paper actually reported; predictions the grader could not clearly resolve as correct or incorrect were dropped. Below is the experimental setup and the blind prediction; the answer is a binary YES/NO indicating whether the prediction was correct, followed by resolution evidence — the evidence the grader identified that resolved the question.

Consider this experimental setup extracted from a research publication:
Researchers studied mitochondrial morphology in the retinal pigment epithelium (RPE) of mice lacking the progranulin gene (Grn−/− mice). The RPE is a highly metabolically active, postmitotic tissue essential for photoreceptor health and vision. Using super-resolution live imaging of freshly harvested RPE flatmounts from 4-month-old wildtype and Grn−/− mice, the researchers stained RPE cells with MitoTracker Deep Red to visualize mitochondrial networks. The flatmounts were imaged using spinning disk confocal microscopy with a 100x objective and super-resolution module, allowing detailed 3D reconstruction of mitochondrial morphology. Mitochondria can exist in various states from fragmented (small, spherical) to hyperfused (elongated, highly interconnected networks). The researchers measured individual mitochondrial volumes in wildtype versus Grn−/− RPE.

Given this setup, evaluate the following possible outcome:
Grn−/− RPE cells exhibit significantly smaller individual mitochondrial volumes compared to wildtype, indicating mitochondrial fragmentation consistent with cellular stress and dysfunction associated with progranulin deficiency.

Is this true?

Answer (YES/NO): NO